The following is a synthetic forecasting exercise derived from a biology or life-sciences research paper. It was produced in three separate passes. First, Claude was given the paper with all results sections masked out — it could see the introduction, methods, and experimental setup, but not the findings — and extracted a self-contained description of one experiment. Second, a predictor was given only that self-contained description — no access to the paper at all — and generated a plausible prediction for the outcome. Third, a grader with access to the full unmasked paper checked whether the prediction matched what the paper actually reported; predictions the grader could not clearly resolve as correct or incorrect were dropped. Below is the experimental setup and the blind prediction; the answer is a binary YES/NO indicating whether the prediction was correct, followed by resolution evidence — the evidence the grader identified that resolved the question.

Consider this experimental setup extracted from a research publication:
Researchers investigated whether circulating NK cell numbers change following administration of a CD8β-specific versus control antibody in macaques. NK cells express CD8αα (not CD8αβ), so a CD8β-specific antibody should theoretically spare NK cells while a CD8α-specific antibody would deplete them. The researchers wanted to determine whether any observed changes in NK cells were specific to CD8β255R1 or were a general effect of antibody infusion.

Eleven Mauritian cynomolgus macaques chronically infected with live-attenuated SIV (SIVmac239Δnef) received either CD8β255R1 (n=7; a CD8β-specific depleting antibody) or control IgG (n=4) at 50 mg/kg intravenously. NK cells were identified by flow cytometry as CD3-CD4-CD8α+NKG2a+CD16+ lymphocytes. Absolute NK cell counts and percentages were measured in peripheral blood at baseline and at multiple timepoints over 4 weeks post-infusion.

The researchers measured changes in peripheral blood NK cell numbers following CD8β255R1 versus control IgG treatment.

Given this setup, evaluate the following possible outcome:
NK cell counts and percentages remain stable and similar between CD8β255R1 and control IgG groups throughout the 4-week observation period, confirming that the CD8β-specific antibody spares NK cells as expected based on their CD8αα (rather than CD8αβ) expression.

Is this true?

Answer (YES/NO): NO